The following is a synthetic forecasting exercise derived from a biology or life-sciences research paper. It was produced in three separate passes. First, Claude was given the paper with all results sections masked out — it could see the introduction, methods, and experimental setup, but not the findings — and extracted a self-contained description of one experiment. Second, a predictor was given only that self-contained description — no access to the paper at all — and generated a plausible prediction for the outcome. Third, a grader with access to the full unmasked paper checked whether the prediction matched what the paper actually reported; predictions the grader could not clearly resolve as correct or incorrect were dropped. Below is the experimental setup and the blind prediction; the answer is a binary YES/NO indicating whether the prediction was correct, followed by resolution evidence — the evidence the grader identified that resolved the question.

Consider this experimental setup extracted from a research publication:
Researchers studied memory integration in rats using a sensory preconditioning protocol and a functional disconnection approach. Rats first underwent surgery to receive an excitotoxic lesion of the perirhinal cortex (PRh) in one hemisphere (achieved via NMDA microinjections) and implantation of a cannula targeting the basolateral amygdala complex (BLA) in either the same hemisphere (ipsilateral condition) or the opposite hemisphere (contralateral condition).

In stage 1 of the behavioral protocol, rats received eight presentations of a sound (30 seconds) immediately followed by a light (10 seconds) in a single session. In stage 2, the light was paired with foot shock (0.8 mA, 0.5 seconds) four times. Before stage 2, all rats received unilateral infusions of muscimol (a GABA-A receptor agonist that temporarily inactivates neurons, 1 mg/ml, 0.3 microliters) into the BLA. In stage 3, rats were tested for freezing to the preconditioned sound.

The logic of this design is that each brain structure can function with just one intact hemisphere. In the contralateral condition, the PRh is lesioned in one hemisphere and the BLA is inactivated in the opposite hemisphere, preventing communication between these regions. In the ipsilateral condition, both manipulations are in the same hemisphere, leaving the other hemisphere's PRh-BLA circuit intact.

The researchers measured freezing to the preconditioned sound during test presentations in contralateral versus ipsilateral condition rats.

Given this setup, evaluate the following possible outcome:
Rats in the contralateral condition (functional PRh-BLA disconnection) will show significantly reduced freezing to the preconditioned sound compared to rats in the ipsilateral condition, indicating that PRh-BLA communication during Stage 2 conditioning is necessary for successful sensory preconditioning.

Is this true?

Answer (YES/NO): YES